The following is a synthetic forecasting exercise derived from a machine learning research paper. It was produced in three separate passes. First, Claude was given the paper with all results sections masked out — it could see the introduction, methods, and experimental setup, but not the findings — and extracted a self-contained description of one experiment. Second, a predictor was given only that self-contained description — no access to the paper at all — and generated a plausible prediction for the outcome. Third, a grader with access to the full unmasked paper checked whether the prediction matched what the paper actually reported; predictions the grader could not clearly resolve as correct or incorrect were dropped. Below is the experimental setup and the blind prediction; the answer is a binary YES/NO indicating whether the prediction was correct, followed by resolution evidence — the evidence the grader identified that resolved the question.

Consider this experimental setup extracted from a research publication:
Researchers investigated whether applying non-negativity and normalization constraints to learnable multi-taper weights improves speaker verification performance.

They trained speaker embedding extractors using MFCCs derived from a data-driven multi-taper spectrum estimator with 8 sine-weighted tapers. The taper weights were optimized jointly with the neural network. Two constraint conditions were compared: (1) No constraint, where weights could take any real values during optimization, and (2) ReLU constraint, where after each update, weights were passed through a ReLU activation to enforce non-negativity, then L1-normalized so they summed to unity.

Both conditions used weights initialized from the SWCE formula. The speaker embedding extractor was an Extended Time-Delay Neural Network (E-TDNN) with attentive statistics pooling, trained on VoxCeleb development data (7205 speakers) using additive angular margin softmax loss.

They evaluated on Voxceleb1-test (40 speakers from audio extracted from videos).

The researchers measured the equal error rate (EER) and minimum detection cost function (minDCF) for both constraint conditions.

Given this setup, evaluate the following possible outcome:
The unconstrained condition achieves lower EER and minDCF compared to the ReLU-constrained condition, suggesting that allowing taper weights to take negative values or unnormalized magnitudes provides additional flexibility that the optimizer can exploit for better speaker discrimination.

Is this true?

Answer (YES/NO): YES